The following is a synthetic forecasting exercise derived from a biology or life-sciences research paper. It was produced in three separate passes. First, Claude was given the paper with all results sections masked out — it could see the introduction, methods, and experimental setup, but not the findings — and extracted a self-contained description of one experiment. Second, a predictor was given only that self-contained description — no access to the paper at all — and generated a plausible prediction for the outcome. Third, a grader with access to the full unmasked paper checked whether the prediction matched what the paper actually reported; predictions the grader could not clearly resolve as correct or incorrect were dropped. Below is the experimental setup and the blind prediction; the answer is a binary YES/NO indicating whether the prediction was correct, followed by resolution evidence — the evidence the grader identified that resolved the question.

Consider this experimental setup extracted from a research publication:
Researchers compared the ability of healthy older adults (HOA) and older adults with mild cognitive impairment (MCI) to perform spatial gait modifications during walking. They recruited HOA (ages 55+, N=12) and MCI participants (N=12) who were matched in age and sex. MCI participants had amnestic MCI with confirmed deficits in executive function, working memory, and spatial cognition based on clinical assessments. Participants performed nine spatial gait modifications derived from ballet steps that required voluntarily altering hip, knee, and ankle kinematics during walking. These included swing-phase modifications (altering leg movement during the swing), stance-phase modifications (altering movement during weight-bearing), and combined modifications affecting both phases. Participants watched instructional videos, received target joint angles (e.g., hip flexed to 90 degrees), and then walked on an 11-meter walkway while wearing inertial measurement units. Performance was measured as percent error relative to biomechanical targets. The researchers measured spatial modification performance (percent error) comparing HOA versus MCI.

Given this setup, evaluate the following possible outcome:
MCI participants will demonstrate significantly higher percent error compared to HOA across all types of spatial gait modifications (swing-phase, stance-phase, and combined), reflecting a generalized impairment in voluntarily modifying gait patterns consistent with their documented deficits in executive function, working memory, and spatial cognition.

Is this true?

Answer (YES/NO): NO